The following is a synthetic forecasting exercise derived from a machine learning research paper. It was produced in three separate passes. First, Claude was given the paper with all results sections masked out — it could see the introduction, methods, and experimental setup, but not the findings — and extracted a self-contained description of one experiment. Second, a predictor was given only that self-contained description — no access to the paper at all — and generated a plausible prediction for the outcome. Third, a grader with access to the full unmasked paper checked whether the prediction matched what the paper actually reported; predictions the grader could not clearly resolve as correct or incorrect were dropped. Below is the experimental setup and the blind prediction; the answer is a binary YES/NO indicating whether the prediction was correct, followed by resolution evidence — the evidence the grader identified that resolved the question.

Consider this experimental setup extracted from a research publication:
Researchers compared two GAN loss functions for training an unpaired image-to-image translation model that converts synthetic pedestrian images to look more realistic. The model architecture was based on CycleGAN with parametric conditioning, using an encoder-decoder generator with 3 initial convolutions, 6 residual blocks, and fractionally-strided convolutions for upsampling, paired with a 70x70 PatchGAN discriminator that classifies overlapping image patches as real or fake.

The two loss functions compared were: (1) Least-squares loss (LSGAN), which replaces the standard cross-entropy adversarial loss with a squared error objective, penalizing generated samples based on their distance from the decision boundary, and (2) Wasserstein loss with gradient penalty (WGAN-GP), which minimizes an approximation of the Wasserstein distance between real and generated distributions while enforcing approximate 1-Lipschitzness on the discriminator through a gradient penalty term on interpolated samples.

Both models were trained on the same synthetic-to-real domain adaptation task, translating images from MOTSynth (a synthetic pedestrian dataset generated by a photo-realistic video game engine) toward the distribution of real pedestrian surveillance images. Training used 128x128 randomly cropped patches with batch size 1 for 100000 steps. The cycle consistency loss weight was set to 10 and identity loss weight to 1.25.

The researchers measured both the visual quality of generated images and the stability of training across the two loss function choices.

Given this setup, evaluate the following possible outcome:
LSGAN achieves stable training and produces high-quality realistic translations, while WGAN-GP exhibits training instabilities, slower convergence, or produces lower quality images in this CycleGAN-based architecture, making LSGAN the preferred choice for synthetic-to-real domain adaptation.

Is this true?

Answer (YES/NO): NO